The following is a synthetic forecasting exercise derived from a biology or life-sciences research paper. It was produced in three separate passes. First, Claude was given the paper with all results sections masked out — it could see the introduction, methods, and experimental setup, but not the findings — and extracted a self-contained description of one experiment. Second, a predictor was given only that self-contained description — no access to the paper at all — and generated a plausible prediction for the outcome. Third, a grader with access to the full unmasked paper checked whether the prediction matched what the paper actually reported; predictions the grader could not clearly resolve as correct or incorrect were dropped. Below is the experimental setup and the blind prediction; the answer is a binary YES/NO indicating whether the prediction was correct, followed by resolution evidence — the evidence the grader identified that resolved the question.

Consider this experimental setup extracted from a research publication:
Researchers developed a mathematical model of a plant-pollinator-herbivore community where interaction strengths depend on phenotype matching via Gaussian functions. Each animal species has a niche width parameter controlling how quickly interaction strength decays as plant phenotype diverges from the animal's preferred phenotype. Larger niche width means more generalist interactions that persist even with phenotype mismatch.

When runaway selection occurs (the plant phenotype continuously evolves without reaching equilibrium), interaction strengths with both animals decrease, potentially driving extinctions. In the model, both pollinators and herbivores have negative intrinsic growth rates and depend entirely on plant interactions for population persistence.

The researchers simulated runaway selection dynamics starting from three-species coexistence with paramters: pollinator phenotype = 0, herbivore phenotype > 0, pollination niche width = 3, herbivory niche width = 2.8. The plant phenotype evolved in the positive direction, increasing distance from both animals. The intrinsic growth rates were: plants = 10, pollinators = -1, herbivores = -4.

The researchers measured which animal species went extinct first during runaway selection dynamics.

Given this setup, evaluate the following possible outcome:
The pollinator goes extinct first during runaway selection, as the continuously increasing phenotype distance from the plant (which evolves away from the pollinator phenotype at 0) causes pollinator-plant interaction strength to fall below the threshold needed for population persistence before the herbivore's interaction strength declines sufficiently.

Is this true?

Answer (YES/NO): YES